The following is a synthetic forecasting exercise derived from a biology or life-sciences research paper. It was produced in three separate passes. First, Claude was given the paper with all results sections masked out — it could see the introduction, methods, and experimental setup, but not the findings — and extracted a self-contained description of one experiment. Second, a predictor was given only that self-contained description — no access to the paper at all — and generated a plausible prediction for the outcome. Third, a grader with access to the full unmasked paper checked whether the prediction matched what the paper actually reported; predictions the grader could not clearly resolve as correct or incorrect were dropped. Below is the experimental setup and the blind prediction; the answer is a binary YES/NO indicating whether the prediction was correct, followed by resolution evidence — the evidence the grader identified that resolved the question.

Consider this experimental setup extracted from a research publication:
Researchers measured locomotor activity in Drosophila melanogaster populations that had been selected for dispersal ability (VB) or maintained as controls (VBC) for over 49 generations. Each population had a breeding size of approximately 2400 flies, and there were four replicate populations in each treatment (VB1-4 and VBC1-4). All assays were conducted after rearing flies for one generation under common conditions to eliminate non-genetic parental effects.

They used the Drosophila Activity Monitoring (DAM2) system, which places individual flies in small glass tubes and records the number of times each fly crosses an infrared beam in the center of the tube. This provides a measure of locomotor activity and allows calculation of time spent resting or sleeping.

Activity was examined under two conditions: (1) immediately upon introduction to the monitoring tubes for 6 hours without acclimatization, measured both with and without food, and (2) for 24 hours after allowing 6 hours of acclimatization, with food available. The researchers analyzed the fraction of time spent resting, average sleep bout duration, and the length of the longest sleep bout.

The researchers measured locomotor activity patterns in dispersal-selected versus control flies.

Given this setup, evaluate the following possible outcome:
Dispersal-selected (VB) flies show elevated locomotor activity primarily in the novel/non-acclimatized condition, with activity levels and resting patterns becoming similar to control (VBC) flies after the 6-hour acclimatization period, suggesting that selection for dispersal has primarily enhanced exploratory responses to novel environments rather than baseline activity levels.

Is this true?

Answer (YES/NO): NO